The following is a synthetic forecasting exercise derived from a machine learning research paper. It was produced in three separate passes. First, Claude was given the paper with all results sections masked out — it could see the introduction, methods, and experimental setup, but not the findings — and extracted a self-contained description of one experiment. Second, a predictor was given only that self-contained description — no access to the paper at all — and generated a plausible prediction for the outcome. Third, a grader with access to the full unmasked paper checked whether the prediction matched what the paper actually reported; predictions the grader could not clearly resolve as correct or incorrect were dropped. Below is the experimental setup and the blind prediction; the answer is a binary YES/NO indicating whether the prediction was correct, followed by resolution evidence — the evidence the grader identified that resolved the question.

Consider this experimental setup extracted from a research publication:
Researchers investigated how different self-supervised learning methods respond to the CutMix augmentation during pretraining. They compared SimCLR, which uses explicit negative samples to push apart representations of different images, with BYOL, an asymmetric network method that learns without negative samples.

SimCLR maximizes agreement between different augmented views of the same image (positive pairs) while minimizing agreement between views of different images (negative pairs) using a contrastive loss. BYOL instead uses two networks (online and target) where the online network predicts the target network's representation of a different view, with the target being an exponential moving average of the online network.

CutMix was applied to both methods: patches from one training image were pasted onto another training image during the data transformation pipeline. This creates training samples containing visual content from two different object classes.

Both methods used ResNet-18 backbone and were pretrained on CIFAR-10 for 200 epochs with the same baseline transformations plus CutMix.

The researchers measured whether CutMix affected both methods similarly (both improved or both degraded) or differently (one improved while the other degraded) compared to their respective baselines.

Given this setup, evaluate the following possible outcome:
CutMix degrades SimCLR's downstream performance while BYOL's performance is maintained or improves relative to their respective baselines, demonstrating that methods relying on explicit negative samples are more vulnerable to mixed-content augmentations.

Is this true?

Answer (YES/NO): NO